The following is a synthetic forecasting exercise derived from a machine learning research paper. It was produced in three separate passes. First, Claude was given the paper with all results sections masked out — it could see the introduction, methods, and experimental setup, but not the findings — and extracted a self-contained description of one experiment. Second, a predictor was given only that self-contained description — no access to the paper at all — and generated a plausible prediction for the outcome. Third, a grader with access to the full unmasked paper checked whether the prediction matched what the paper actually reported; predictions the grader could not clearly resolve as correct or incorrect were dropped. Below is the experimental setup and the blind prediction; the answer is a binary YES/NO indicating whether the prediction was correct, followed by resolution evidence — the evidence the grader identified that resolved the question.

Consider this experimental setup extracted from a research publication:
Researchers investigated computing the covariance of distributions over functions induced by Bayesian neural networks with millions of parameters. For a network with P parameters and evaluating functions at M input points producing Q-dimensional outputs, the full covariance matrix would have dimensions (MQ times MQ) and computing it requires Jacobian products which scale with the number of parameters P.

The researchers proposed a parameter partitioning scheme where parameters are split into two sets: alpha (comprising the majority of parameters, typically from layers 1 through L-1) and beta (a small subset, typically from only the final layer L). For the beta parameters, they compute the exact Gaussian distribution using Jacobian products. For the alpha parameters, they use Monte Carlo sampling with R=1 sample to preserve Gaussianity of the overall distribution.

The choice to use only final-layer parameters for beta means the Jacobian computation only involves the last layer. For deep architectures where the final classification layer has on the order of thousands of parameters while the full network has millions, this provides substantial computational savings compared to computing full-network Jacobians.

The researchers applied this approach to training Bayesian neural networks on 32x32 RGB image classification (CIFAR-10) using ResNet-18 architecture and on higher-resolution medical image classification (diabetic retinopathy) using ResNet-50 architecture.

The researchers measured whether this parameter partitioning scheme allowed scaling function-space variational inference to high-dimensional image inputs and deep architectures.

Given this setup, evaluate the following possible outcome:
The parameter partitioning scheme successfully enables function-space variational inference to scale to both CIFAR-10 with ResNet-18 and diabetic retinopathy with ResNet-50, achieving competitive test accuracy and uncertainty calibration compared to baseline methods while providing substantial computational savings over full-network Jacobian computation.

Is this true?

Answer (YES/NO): YES